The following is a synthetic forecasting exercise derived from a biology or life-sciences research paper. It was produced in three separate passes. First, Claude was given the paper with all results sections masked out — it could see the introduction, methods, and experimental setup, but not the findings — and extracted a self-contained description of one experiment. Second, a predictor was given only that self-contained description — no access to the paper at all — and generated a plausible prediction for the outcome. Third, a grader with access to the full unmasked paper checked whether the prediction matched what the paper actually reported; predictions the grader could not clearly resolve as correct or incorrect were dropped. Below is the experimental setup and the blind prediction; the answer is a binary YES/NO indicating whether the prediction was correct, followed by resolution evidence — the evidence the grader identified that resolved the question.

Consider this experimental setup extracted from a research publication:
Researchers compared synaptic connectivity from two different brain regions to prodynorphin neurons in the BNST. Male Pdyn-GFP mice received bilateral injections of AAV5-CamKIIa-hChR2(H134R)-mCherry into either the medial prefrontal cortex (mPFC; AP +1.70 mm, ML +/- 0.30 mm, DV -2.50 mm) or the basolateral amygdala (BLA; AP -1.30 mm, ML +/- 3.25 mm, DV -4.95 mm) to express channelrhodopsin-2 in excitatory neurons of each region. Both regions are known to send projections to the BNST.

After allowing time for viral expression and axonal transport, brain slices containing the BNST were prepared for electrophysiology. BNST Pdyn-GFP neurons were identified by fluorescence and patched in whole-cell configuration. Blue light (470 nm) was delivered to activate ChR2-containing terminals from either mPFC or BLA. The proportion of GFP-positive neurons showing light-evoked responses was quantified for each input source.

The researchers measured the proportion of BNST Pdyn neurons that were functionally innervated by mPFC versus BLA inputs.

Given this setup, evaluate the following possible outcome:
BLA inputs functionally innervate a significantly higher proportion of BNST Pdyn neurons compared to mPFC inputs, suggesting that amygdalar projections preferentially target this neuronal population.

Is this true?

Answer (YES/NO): YES